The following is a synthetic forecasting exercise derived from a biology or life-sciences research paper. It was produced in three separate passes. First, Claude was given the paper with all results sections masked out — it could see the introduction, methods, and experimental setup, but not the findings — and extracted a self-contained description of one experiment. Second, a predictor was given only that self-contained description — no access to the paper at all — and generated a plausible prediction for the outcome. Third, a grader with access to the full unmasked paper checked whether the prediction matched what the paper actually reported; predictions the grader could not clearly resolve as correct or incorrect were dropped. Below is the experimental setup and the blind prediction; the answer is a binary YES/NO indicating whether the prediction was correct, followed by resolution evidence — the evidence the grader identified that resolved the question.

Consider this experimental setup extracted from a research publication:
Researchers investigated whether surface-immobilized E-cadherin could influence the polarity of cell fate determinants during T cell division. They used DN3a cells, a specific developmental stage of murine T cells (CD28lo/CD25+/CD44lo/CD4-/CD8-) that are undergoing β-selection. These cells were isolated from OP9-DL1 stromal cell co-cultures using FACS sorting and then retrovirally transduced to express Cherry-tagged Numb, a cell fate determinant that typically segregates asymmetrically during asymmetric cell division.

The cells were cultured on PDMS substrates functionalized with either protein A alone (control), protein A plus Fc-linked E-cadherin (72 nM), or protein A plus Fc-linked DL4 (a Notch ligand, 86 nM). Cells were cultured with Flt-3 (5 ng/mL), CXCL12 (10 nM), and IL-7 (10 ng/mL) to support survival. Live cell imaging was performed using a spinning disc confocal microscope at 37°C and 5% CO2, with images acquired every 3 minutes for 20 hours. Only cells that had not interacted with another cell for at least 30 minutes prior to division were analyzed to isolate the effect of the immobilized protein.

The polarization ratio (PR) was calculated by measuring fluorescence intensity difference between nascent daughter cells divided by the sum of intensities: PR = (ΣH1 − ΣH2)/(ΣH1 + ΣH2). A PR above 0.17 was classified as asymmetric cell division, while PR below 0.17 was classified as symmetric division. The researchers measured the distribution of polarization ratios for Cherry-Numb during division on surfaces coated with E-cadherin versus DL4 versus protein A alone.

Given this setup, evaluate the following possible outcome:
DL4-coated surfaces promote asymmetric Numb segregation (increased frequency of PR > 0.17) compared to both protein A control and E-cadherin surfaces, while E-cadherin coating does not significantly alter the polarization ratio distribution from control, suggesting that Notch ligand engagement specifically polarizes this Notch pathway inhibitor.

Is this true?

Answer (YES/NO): NO